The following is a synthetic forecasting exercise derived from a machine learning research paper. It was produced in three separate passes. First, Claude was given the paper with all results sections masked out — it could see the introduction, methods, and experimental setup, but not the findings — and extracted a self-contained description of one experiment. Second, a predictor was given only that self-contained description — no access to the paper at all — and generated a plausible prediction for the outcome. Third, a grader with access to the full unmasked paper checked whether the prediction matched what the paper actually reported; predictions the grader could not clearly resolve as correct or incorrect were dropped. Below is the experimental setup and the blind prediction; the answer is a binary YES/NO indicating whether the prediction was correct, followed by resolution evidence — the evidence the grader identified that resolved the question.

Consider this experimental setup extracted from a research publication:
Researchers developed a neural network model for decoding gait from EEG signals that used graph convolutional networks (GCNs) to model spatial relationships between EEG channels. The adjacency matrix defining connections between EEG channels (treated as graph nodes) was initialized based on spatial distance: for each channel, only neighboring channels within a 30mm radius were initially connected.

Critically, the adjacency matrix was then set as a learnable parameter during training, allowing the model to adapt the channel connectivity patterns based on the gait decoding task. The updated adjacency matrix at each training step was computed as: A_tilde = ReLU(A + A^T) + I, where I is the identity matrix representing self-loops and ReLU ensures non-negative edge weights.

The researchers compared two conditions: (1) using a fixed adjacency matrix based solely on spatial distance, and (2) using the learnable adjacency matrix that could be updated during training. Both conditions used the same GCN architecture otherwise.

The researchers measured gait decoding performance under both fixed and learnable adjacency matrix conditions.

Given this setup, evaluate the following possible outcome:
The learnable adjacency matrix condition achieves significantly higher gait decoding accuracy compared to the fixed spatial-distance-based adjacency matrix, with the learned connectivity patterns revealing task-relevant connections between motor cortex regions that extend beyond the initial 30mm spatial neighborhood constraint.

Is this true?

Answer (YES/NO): NO